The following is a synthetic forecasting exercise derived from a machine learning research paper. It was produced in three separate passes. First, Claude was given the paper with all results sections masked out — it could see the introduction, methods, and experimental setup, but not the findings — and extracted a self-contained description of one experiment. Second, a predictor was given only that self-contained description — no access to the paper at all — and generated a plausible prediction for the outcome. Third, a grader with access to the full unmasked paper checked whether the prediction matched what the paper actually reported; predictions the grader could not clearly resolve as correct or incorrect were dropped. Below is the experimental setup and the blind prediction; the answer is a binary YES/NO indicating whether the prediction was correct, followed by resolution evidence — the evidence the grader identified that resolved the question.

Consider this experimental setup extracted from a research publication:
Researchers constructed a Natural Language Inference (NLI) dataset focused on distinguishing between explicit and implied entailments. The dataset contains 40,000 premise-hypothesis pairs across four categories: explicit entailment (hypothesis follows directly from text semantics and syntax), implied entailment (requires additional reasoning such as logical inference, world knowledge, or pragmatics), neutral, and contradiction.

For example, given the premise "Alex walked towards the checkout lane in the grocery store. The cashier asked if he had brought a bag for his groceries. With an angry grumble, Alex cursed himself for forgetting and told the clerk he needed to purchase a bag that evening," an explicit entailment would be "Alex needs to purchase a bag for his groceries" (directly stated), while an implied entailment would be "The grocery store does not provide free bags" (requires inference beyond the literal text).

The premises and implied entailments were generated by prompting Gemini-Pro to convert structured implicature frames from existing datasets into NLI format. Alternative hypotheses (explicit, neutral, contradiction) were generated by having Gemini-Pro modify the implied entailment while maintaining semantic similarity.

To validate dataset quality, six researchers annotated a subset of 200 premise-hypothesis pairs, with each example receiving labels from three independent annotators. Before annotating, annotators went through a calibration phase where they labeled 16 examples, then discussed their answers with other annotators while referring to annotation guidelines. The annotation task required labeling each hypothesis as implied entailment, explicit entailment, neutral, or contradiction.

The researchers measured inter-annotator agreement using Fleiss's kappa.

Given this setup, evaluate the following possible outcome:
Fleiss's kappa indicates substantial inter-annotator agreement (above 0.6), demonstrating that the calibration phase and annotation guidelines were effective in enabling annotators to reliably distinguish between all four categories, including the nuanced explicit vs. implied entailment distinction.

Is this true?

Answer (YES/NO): YES